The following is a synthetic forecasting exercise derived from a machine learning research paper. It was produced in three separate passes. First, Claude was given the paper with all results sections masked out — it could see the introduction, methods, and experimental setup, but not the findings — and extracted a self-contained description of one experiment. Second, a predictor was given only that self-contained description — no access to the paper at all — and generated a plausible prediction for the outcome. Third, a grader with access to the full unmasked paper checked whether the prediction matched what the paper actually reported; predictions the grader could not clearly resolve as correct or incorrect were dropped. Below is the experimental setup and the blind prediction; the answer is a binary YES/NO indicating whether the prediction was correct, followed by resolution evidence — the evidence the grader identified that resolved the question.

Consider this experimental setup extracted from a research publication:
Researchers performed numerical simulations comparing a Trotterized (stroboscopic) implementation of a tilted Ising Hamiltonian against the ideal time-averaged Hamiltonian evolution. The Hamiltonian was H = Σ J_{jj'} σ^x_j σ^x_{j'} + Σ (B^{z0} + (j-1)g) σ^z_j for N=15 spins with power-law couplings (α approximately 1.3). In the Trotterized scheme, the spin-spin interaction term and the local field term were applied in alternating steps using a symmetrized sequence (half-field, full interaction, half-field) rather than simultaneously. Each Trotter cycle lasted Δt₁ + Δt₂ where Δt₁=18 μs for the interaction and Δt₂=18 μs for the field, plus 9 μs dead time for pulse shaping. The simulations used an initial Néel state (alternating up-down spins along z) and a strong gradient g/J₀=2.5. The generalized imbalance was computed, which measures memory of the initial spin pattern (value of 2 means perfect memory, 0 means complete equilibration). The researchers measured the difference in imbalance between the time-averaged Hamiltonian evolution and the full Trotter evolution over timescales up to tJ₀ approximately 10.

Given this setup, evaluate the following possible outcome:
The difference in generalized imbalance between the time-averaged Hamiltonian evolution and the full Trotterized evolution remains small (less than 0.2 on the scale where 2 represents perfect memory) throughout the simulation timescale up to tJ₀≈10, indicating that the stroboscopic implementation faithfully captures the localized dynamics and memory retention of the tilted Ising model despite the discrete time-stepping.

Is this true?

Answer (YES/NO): YES